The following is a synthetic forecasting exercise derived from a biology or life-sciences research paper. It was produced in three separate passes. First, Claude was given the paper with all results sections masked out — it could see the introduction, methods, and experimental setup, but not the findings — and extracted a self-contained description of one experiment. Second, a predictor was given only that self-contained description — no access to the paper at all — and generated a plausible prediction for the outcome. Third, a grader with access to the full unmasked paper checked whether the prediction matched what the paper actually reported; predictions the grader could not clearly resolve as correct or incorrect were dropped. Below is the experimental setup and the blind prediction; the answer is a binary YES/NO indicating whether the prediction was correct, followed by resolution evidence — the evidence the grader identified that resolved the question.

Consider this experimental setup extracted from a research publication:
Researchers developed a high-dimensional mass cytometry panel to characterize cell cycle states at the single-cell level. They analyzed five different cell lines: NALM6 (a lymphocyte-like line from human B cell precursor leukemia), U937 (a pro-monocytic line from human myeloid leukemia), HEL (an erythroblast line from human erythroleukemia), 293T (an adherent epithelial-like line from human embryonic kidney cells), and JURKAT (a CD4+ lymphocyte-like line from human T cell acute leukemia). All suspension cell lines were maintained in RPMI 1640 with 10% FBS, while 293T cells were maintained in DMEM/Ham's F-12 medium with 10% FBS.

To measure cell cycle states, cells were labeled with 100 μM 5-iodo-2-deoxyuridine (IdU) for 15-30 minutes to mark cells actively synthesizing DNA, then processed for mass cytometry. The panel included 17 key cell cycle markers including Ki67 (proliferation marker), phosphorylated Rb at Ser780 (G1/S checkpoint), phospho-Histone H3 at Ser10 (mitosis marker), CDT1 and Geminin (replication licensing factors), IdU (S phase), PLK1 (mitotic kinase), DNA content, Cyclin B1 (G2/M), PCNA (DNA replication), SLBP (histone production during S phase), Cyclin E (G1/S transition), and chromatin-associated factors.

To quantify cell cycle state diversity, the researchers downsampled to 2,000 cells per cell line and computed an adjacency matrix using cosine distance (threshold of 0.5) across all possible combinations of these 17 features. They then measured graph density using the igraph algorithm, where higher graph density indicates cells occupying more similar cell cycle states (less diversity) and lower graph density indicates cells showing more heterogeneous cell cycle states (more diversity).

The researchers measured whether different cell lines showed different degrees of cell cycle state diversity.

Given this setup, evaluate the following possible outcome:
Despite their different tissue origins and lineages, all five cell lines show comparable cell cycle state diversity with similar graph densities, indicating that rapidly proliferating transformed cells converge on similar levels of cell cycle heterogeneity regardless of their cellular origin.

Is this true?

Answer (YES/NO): NO